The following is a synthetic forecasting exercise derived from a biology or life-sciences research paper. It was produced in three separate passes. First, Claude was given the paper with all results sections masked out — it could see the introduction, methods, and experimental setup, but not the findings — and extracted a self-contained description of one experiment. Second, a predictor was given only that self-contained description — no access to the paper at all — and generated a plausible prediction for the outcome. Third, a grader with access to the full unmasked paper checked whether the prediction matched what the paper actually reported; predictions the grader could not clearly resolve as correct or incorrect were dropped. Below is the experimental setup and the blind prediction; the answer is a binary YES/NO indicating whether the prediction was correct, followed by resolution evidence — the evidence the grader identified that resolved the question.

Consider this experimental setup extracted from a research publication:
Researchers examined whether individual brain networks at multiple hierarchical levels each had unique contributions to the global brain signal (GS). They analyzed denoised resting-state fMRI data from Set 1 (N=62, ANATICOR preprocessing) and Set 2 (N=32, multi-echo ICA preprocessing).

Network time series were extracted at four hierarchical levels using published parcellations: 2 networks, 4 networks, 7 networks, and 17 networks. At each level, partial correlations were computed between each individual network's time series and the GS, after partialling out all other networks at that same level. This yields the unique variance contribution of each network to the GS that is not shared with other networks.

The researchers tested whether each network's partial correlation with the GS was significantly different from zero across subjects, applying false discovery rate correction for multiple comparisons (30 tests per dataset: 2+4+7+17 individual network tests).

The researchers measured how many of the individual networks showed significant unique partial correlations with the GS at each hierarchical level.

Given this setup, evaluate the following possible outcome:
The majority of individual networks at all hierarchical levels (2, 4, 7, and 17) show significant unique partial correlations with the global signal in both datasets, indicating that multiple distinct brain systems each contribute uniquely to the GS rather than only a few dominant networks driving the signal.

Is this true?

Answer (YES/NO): NO